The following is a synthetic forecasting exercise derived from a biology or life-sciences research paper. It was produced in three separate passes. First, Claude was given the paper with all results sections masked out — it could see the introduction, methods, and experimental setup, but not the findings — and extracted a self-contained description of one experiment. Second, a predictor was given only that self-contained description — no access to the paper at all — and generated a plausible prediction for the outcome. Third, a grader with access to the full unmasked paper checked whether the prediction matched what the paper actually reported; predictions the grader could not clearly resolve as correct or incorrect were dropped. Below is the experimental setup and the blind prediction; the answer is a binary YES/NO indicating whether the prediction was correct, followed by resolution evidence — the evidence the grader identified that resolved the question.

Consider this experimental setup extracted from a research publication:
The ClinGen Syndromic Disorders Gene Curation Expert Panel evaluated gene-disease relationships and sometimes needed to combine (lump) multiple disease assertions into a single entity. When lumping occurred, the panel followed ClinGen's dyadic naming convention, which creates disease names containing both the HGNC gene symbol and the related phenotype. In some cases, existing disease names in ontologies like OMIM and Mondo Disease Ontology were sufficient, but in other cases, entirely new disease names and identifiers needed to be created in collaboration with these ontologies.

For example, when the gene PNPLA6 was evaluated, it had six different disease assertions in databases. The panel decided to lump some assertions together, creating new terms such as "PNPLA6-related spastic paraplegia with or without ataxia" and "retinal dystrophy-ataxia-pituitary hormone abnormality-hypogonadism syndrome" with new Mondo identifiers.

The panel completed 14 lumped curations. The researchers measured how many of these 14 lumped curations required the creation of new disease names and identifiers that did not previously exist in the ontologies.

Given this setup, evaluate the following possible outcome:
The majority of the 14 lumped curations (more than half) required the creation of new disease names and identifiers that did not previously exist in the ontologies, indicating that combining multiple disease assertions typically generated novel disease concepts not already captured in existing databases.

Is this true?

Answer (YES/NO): NO